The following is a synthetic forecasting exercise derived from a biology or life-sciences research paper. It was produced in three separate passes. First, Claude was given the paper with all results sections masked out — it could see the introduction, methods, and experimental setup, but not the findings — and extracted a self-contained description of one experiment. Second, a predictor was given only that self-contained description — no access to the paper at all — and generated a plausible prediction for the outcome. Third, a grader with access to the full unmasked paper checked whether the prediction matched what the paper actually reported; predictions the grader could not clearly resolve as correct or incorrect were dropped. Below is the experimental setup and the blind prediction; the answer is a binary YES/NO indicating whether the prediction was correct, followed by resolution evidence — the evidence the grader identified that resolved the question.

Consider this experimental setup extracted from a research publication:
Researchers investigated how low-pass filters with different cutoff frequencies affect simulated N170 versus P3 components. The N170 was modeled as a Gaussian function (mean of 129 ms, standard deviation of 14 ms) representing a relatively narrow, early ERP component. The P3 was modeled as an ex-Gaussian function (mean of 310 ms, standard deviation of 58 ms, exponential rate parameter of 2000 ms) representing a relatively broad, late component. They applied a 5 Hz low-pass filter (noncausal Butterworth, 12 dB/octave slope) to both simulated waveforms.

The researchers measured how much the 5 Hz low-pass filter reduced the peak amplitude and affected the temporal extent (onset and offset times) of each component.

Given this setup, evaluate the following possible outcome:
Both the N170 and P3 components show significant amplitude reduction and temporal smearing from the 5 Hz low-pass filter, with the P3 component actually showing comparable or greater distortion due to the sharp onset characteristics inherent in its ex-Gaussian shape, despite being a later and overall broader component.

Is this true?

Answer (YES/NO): NO